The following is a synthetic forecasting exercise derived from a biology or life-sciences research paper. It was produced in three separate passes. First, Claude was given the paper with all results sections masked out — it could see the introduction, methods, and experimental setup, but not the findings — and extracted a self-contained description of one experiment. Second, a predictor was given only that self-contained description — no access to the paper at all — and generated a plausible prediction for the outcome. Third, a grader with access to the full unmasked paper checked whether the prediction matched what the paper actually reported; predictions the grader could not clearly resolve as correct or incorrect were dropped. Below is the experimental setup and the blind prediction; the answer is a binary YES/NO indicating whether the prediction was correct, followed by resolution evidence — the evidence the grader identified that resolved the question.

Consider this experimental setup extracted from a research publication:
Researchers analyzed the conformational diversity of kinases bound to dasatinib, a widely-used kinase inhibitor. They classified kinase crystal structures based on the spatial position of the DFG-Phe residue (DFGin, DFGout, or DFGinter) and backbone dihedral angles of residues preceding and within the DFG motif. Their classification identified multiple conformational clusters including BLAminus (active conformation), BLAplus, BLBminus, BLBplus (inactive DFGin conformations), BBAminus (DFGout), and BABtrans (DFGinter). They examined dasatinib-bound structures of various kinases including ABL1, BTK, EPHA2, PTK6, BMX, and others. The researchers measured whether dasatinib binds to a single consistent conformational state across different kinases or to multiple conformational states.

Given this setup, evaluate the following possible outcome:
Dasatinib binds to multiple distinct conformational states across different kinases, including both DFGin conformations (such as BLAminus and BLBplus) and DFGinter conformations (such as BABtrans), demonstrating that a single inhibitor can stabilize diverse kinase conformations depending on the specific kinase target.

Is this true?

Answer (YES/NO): YES